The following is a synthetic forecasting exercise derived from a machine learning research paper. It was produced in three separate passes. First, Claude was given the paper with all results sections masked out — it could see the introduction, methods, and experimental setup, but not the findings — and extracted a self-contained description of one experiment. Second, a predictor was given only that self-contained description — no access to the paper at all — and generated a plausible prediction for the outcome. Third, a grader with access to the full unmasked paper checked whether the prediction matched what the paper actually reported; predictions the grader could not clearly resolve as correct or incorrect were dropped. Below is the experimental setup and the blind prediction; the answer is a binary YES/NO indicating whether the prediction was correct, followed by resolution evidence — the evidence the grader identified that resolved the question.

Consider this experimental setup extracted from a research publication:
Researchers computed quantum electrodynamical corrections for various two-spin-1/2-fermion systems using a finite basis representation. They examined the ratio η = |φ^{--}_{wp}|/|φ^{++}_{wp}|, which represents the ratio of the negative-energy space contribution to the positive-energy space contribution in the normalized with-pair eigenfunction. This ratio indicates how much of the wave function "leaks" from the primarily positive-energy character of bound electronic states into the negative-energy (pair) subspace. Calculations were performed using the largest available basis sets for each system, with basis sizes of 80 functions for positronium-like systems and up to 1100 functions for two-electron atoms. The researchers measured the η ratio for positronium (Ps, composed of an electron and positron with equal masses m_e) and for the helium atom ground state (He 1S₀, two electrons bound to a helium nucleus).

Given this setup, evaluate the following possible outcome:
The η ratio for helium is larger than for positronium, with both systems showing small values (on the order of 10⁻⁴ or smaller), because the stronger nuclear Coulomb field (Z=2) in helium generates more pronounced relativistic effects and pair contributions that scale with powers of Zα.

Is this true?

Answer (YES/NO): YES